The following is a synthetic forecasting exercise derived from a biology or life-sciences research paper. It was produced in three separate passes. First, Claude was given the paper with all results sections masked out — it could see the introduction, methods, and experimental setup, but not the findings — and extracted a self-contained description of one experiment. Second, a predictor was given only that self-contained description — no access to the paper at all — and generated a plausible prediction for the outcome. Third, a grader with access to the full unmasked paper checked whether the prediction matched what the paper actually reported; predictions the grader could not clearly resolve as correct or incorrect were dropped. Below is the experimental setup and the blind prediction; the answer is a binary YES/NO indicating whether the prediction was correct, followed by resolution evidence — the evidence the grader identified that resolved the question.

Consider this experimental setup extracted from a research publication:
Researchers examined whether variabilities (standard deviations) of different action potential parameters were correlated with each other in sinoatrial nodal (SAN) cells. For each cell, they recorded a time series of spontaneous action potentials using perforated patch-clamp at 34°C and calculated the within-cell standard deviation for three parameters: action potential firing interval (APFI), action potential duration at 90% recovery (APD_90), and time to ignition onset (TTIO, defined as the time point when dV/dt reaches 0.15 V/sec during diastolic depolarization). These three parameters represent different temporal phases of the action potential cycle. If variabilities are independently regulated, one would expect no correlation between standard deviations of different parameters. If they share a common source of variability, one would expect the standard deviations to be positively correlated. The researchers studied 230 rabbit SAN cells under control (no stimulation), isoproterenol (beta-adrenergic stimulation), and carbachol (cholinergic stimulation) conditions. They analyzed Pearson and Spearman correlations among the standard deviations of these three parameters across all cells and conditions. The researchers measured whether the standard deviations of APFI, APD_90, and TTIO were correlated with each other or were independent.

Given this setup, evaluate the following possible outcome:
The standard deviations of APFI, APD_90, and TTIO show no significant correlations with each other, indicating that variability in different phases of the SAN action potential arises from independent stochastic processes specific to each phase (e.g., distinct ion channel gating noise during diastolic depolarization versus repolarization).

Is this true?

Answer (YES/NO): NO